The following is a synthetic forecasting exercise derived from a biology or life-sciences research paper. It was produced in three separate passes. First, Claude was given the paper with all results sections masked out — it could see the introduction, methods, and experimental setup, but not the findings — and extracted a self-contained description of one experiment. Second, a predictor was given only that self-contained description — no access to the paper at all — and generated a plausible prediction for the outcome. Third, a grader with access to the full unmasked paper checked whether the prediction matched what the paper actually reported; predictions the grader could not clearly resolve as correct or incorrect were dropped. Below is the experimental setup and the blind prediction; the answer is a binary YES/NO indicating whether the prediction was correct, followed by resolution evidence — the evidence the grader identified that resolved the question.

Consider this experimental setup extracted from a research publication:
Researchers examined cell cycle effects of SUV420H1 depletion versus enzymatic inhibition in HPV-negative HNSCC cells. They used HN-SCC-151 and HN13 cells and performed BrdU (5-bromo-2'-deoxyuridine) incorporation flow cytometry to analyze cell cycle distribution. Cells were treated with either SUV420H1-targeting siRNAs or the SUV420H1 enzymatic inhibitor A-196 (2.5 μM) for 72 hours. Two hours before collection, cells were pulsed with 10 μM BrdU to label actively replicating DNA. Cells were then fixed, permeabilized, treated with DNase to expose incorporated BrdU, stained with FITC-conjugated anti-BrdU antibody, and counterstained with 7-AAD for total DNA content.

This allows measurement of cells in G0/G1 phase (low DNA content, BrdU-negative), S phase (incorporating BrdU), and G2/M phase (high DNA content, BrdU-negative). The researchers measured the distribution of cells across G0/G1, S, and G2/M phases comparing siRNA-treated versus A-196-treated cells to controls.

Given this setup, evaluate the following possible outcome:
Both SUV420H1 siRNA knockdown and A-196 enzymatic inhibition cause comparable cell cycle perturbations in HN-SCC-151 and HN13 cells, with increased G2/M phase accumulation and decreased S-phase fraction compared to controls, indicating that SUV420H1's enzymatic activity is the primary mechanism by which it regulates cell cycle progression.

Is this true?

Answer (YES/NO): NO